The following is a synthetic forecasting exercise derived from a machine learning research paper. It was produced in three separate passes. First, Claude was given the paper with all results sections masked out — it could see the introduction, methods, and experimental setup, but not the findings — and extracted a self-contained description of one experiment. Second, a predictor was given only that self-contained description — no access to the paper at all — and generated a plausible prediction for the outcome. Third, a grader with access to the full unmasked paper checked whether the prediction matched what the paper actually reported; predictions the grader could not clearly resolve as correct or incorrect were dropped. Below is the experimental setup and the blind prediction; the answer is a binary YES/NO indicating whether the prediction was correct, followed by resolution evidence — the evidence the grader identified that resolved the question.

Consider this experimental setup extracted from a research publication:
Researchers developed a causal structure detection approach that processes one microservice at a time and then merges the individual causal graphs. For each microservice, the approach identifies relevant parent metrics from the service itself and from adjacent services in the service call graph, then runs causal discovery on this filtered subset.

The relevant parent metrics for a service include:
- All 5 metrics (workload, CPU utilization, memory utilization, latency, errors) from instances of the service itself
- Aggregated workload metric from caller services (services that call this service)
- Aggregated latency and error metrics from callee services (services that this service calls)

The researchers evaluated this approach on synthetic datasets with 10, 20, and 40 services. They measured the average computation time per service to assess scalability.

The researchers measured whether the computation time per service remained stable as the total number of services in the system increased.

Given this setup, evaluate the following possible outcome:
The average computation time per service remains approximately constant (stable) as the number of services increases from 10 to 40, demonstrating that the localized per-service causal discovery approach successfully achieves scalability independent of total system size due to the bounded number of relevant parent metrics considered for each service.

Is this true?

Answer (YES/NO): YES